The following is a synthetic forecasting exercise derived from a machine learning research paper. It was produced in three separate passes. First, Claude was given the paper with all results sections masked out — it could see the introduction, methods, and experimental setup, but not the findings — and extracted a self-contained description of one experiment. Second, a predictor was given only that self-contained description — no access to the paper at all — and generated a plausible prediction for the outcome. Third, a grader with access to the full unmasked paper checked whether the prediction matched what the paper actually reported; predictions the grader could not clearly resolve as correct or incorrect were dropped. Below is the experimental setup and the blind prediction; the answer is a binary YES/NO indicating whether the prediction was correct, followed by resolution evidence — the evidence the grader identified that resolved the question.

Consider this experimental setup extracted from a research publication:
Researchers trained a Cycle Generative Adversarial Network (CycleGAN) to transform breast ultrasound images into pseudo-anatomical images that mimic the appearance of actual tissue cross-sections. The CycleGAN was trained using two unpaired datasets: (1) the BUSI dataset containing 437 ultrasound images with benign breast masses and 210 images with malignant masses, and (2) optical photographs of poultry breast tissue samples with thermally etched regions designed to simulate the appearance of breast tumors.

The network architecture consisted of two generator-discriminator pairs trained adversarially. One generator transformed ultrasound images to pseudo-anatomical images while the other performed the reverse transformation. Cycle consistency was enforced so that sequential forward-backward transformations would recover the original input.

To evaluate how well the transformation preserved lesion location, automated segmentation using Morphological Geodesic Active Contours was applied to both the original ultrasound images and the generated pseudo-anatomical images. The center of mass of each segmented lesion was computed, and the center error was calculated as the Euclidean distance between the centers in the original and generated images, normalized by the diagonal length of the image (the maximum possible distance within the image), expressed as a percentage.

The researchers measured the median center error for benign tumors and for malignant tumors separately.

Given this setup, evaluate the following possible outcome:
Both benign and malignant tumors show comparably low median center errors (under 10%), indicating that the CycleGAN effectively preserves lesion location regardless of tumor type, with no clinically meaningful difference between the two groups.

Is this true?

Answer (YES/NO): NO